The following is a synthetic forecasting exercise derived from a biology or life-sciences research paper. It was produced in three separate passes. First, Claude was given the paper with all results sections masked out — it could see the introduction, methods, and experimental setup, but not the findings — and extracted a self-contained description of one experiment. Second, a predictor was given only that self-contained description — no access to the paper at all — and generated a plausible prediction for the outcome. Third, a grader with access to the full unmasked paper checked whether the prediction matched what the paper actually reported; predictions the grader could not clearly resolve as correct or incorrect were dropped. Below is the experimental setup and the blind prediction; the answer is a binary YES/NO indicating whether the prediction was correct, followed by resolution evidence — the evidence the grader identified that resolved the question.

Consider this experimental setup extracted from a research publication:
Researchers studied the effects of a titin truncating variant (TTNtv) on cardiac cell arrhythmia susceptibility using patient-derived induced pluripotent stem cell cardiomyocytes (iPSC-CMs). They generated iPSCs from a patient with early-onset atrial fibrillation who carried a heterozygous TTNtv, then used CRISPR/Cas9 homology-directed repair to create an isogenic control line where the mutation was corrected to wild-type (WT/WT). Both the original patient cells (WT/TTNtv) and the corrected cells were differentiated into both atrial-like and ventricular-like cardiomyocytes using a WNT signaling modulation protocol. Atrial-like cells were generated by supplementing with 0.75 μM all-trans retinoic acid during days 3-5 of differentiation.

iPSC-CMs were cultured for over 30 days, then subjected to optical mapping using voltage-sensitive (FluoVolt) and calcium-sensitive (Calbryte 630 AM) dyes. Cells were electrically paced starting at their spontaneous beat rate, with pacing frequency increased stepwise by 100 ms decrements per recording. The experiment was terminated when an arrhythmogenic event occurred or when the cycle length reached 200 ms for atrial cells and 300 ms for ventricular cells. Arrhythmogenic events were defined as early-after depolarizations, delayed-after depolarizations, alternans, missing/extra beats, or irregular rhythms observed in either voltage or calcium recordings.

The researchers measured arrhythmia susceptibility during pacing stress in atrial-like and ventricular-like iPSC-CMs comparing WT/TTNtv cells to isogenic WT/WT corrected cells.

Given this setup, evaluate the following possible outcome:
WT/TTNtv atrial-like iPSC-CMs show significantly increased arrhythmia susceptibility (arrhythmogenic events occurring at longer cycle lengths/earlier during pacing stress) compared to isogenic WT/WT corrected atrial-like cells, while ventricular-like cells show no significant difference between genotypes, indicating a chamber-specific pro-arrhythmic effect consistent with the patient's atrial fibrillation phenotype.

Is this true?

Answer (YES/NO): NO